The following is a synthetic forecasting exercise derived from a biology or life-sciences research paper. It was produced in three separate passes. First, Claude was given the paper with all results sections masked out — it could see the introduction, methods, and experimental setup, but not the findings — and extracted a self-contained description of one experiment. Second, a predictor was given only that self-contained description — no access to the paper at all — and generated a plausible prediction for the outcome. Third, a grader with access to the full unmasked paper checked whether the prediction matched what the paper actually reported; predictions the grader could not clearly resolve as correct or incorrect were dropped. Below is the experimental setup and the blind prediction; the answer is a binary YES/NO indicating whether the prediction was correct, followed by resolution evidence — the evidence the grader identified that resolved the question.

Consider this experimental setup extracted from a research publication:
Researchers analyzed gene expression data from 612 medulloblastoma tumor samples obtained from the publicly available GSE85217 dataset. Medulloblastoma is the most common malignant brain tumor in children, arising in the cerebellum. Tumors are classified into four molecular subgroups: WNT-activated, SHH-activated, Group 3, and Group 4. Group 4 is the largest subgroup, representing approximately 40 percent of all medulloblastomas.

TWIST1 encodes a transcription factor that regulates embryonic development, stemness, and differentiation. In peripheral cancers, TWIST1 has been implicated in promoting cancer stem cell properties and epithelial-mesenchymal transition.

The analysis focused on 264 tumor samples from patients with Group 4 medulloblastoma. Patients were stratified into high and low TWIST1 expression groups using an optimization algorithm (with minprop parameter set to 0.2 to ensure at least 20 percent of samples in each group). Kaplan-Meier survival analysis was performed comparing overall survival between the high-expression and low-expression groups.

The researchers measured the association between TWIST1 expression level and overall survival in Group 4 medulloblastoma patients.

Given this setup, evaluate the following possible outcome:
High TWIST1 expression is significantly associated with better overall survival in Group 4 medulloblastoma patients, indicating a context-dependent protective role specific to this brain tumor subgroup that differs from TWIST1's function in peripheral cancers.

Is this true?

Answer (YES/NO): NO